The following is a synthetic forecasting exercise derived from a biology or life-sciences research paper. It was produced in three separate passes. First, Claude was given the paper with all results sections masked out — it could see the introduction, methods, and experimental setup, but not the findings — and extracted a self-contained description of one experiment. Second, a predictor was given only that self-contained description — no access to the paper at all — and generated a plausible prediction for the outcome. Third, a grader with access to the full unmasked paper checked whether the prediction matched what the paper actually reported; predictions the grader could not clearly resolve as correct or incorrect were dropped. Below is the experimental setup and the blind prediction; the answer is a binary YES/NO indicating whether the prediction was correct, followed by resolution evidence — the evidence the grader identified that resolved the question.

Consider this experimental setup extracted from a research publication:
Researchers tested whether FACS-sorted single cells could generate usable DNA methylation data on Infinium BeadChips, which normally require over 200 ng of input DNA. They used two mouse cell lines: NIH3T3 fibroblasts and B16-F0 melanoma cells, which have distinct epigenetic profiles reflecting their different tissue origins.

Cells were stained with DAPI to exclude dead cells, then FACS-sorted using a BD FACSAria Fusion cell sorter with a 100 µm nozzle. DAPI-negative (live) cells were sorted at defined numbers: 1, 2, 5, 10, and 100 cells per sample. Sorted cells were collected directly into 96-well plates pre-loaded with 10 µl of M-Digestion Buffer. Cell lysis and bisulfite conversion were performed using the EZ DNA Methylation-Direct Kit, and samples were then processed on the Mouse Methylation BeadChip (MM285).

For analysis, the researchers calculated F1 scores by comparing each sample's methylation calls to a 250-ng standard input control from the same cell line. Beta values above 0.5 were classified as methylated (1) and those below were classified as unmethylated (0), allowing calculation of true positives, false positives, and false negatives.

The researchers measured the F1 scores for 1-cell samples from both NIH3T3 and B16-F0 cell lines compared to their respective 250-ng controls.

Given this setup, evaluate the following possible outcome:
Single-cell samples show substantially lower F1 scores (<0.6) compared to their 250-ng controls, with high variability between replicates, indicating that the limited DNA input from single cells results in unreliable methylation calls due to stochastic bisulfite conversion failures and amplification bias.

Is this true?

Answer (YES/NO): NO